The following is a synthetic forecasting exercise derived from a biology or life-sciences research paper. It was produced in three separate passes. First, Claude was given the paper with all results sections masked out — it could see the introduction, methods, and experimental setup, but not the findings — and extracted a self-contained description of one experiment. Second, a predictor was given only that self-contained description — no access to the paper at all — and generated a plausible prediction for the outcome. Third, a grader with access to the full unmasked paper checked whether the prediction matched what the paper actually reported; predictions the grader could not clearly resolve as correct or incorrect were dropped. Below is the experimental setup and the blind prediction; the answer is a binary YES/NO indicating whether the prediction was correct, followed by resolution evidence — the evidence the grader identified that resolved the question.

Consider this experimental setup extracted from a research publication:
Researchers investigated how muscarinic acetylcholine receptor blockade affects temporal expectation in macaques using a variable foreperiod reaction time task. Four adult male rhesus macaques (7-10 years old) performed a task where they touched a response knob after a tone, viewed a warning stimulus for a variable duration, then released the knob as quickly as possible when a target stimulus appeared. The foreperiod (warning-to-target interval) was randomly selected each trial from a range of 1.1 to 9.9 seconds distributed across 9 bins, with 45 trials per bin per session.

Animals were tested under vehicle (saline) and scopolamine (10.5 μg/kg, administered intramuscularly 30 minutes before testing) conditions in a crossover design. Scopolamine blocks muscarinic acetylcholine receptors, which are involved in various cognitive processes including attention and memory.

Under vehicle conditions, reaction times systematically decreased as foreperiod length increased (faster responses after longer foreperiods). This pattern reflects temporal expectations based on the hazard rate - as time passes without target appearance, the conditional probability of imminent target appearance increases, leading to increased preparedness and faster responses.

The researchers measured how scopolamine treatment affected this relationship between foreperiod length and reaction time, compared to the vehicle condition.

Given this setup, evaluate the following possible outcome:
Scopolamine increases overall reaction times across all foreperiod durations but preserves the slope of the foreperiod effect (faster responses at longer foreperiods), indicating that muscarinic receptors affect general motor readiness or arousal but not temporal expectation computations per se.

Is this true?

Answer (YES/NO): NO